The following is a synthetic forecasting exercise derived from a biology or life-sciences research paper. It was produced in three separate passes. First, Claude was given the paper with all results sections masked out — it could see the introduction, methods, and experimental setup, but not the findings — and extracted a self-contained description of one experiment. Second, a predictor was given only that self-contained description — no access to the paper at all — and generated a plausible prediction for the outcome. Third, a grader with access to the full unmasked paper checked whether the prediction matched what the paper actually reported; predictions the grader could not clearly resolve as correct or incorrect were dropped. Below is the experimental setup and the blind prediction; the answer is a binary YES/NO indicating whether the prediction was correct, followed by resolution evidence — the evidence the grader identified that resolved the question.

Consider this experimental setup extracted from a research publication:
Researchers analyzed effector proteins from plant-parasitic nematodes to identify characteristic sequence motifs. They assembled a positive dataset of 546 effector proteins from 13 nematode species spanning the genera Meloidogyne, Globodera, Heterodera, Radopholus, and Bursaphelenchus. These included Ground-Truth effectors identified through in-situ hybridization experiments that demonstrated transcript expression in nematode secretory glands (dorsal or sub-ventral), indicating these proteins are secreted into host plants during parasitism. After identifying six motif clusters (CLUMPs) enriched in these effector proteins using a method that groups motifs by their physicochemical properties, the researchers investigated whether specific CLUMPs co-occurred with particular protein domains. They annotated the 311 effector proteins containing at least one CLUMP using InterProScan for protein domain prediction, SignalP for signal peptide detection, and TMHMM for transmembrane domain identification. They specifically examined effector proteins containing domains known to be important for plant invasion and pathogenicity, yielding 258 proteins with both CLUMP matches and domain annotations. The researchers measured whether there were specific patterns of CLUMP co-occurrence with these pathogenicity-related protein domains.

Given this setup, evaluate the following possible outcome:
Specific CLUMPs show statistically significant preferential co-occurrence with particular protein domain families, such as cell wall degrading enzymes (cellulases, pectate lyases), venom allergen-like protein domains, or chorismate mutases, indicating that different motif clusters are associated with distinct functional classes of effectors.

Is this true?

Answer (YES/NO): YES